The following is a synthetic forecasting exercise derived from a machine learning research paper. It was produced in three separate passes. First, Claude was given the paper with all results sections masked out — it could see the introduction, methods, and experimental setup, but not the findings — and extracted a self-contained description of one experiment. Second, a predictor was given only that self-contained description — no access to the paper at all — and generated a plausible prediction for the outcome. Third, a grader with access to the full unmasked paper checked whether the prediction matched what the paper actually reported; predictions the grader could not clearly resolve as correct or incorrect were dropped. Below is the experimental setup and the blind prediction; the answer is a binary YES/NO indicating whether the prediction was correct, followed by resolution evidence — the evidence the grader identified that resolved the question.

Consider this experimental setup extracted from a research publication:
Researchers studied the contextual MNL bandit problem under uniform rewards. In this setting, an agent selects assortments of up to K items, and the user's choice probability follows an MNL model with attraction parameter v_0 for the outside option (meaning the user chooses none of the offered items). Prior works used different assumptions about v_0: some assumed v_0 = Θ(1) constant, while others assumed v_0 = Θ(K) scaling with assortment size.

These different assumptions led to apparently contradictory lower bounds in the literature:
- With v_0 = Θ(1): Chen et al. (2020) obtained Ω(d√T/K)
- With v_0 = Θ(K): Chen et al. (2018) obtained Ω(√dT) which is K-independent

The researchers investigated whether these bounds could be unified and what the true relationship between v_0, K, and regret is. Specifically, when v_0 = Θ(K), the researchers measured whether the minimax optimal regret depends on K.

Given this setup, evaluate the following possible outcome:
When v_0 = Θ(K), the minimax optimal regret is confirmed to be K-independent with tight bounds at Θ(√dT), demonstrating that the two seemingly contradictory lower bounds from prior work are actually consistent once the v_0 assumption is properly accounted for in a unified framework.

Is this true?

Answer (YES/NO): YES